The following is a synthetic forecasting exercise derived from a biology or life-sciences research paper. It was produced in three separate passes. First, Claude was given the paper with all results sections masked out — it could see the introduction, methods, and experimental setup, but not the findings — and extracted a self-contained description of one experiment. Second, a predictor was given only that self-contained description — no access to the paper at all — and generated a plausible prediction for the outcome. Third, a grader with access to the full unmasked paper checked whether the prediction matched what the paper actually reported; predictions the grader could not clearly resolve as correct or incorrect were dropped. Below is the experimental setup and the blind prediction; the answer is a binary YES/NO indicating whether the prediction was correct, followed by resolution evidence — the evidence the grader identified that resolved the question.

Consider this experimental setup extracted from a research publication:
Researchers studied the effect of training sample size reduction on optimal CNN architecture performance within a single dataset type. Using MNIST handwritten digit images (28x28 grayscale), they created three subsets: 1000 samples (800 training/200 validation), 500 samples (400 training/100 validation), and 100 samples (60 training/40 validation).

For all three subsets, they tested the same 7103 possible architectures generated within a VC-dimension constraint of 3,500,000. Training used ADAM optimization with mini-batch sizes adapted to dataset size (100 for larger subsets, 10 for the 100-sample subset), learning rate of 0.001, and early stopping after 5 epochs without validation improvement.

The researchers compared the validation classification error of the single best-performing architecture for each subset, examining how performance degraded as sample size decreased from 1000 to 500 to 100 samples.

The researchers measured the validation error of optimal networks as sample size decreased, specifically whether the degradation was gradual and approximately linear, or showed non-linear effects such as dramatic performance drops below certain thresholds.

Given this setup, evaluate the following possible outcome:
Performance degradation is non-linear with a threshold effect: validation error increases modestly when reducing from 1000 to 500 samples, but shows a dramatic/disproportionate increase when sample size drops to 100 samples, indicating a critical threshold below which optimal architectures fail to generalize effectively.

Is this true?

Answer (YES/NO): NO